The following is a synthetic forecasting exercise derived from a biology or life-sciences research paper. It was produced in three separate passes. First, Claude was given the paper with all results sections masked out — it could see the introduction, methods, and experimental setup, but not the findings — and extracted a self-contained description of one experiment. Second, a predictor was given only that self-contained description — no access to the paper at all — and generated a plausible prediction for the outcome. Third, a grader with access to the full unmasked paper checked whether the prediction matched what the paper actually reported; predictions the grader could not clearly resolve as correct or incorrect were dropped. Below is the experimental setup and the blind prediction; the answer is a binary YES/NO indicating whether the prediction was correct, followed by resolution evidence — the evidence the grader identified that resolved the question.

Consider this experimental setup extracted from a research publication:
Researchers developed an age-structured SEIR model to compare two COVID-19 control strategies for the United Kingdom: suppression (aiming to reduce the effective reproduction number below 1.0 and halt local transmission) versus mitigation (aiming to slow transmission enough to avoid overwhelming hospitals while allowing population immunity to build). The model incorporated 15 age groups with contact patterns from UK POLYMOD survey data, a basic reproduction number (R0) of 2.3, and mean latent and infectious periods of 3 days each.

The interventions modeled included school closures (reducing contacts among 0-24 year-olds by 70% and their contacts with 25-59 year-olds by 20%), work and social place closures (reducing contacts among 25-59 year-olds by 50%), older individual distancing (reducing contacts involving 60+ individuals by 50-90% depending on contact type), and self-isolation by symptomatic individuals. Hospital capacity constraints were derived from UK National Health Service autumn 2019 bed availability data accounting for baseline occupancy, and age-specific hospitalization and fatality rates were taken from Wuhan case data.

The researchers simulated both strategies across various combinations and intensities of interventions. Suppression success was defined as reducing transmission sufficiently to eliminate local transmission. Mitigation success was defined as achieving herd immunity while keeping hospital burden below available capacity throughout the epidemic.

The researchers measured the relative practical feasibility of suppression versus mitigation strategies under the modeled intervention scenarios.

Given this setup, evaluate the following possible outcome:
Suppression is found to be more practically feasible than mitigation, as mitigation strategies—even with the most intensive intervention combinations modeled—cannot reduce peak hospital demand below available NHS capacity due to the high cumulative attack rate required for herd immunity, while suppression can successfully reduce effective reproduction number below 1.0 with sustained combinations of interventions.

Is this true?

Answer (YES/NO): YES